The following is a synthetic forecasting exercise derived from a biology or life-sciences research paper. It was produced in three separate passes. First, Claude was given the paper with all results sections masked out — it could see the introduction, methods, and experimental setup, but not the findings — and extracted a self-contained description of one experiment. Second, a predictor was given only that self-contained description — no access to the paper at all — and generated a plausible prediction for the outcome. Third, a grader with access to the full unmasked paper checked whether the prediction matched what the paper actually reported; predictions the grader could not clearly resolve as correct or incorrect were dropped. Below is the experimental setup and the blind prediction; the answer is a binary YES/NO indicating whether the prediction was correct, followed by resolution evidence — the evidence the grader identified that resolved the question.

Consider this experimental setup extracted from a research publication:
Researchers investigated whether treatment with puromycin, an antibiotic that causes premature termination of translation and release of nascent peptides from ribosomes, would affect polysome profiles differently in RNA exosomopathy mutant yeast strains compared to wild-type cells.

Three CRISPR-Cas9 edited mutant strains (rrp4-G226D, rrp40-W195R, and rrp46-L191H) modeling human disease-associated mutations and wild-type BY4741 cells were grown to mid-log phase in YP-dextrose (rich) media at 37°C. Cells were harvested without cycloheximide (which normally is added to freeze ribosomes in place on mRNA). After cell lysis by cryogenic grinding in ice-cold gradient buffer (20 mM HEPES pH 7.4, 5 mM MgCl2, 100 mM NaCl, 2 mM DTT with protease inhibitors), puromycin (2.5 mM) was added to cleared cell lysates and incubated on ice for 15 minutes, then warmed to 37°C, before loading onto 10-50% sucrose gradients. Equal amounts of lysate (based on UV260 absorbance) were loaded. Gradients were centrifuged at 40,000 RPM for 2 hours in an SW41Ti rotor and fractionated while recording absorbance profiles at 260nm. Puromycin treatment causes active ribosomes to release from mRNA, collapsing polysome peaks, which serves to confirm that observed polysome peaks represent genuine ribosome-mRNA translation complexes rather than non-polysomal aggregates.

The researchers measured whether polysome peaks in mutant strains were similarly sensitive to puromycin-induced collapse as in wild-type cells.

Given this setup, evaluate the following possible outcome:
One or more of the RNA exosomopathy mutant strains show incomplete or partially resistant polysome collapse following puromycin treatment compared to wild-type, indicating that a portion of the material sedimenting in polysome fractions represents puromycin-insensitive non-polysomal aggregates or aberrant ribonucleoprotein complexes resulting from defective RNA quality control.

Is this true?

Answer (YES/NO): NO